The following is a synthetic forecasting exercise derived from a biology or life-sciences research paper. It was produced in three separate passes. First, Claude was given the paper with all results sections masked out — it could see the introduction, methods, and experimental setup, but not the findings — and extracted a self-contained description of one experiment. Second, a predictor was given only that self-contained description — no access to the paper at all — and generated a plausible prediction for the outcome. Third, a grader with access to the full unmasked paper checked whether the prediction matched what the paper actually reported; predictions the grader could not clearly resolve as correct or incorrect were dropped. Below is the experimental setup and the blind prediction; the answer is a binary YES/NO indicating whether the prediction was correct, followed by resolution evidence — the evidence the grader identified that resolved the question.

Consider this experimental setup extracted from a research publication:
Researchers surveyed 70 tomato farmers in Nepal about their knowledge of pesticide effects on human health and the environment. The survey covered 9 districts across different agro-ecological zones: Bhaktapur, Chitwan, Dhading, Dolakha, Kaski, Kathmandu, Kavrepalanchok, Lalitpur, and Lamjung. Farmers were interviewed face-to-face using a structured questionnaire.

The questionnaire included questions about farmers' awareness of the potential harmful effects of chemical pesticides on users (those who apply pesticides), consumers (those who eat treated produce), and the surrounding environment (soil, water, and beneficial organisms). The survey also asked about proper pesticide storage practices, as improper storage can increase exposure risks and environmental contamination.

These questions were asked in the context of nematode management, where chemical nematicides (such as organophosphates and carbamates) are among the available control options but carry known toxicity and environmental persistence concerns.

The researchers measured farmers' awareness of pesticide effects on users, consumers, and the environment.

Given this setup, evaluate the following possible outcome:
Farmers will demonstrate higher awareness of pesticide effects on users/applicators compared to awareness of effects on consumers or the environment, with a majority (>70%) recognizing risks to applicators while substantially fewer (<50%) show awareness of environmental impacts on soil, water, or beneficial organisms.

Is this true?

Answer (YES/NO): NO